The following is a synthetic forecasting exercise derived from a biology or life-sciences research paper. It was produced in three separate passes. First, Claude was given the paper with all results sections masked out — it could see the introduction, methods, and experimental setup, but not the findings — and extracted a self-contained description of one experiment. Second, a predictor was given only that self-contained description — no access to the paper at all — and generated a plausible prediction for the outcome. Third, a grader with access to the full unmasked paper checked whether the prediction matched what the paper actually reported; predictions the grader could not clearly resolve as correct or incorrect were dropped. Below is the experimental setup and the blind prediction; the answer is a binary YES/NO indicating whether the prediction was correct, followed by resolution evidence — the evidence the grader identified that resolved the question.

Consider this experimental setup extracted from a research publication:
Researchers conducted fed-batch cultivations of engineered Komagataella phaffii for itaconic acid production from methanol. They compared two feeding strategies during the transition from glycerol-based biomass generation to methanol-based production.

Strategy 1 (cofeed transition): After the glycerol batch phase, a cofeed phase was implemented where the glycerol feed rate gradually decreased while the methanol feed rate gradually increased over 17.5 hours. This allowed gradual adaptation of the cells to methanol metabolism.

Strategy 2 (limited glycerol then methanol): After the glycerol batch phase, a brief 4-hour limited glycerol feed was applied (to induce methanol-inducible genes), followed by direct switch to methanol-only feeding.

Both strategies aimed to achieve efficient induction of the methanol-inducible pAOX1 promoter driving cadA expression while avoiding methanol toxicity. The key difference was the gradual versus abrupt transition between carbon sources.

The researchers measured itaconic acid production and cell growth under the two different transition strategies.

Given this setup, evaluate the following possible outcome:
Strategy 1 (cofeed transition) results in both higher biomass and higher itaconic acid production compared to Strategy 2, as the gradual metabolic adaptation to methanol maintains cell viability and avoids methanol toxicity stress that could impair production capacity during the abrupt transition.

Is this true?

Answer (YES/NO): NO